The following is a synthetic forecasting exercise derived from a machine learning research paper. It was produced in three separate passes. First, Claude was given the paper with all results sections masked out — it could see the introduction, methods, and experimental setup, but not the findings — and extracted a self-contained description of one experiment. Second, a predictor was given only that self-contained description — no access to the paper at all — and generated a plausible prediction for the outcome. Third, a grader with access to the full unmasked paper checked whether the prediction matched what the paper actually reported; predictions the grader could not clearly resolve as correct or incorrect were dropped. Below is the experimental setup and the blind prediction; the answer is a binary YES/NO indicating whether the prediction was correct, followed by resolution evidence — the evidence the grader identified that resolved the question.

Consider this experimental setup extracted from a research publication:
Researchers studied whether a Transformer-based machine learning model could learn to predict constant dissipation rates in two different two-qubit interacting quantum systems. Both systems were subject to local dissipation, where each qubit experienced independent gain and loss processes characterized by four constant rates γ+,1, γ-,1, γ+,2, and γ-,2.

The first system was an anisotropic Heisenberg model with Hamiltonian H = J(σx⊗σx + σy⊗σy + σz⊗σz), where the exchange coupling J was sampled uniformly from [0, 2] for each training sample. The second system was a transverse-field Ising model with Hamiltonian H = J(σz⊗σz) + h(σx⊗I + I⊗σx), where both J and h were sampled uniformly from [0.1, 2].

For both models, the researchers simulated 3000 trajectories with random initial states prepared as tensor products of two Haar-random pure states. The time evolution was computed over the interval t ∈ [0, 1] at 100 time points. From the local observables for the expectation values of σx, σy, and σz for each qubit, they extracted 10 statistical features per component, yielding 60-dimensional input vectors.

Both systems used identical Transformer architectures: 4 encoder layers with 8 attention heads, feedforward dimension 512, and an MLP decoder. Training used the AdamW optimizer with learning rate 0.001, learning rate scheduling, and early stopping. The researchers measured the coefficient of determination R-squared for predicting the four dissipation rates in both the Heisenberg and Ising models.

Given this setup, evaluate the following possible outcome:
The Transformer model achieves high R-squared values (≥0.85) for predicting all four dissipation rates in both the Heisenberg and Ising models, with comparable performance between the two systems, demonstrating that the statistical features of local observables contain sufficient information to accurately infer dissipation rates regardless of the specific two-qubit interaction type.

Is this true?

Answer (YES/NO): YES